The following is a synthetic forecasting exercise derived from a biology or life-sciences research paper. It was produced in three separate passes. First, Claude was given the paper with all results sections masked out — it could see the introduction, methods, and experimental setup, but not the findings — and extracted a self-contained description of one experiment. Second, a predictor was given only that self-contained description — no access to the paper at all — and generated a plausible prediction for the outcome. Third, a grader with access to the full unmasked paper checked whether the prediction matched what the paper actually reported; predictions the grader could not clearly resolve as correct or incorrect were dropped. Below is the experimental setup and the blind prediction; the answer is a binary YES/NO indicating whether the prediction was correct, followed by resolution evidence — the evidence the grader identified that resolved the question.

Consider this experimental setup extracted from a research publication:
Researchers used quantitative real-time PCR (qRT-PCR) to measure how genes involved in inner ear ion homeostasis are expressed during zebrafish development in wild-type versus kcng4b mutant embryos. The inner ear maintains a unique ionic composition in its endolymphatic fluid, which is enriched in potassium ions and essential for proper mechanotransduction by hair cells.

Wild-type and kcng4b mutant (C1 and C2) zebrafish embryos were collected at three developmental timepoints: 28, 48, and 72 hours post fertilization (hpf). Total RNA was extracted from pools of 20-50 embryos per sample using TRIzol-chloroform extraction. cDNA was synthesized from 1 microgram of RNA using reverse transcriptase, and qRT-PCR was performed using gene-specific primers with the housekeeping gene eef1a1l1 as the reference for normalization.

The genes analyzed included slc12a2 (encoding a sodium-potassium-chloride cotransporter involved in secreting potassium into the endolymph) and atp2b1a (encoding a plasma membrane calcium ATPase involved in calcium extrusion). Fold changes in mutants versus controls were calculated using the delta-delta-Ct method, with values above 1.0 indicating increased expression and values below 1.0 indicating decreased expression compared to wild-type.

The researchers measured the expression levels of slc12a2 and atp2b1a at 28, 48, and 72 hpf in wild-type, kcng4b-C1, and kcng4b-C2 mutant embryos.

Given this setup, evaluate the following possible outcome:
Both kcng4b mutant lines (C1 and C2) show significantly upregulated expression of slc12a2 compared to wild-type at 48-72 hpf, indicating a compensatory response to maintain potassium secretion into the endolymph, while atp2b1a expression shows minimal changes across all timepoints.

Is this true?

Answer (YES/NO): NO